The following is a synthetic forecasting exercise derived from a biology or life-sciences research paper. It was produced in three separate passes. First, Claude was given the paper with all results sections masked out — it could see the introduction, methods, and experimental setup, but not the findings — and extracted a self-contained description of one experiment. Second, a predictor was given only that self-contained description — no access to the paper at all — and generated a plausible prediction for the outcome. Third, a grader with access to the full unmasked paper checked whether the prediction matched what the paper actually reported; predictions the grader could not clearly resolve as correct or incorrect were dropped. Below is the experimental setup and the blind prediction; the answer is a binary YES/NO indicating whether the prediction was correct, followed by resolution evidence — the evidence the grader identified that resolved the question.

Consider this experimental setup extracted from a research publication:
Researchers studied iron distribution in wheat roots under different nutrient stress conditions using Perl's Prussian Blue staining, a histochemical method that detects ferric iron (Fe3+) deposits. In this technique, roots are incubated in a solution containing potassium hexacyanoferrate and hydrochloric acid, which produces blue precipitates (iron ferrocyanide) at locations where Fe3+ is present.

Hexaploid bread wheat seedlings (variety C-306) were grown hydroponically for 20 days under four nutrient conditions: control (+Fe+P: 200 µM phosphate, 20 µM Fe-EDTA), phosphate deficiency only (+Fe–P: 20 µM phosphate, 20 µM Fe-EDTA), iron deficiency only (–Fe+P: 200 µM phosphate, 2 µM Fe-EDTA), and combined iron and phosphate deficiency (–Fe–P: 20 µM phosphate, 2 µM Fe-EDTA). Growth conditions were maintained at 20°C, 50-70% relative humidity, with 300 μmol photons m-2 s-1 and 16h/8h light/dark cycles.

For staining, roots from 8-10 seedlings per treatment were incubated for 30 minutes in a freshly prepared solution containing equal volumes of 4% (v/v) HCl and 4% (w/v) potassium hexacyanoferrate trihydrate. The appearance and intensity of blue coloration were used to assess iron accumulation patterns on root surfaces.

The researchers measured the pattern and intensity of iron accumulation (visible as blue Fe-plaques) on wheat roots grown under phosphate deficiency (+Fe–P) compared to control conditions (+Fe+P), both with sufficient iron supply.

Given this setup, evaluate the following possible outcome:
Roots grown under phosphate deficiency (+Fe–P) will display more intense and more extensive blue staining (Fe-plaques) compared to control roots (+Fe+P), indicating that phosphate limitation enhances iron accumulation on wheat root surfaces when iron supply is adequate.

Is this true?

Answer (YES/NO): YES